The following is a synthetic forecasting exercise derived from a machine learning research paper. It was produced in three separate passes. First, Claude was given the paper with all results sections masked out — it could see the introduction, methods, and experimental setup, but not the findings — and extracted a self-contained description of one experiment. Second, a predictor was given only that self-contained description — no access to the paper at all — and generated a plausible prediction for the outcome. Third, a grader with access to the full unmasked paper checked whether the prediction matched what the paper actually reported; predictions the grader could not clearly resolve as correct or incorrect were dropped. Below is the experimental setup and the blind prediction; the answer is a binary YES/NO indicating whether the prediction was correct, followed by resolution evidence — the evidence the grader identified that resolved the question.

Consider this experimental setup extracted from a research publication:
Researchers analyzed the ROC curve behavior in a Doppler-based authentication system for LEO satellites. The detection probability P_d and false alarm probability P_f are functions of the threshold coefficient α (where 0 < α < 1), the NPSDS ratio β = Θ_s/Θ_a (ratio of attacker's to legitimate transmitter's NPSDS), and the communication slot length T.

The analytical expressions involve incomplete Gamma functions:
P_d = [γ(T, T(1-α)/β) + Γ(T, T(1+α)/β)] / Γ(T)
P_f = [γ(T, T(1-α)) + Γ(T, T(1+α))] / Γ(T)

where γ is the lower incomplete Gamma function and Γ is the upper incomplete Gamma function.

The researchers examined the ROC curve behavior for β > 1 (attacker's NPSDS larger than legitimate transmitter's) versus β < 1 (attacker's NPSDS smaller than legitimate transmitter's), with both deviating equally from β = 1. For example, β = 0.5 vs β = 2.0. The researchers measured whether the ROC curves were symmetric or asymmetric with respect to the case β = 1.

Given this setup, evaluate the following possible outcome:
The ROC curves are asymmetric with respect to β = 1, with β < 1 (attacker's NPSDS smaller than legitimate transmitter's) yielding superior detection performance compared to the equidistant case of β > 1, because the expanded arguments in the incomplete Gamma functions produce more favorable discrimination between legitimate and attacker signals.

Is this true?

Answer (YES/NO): NO